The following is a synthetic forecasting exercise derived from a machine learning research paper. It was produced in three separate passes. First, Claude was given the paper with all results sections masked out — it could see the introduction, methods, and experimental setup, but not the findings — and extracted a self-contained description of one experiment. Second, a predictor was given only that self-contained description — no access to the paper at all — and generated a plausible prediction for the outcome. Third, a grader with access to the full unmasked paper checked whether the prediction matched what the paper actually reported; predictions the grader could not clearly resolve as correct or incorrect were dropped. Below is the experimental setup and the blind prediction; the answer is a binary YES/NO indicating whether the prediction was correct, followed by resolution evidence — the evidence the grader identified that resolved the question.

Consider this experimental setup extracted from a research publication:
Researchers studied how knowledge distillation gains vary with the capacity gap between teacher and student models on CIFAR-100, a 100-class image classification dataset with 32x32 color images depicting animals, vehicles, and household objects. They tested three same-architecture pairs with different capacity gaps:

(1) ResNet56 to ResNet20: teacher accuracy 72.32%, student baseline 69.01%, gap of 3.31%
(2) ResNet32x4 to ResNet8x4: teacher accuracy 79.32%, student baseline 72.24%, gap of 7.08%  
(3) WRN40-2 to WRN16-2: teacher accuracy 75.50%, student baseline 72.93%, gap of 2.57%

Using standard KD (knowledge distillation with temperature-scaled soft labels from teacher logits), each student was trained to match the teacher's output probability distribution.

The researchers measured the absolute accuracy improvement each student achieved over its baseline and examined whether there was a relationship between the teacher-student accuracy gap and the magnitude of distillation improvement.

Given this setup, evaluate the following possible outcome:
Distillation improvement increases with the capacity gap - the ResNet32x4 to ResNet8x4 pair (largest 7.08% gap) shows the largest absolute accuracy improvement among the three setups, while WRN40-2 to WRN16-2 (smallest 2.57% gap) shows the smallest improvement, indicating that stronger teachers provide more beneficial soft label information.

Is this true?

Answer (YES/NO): NO